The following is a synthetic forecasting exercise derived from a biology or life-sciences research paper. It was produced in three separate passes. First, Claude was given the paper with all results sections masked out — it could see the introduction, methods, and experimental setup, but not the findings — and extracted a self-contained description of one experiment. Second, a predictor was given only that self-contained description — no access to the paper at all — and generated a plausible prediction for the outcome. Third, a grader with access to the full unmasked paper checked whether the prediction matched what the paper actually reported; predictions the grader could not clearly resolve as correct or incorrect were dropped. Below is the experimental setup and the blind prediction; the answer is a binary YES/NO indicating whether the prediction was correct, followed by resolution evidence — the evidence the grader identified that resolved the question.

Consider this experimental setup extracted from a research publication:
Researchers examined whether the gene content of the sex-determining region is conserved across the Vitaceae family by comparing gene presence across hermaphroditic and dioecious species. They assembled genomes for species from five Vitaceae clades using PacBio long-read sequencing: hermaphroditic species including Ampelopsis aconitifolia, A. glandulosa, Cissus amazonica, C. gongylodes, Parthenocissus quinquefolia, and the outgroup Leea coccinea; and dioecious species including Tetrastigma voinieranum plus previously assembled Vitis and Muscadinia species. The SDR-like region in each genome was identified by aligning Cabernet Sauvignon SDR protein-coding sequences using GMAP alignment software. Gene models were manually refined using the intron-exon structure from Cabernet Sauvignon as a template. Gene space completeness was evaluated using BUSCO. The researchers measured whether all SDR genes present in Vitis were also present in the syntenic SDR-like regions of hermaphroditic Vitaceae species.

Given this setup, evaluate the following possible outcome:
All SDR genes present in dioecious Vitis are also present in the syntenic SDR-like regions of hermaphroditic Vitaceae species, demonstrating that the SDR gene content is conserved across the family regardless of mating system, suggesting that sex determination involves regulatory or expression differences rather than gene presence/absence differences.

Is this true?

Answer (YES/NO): NO